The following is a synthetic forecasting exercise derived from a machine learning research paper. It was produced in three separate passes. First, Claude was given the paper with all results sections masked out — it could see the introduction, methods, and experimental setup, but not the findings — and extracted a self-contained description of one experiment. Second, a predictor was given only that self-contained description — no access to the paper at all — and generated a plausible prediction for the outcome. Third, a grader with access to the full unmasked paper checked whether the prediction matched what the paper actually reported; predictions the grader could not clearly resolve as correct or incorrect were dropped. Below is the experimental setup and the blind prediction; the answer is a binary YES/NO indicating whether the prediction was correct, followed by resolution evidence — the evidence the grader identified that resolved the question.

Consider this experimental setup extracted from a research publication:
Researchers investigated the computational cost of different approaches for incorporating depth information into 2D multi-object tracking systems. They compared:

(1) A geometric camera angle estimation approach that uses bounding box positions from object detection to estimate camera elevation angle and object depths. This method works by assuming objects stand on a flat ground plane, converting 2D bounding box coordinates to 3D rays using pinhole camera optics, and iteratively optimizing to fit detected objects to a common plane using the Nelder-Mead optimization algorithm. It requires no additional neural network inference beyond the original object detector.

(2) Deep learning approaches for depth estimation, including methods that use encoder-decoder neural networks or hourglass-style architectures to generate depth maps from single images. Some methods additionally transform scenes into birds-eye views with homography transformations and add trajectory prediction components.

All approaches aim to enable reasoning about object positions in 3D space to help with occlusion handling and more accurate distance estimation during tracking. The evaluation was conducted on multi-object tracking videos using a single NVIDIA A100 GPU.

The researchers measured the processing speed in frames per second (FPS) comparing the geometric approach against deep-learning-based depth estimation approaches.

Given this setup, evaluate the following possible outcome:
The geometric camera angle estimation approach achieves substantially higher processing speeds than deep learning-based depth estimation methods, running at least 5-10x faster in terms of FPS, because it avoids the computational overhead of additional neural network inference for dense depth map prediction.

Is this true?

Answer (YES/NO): NO